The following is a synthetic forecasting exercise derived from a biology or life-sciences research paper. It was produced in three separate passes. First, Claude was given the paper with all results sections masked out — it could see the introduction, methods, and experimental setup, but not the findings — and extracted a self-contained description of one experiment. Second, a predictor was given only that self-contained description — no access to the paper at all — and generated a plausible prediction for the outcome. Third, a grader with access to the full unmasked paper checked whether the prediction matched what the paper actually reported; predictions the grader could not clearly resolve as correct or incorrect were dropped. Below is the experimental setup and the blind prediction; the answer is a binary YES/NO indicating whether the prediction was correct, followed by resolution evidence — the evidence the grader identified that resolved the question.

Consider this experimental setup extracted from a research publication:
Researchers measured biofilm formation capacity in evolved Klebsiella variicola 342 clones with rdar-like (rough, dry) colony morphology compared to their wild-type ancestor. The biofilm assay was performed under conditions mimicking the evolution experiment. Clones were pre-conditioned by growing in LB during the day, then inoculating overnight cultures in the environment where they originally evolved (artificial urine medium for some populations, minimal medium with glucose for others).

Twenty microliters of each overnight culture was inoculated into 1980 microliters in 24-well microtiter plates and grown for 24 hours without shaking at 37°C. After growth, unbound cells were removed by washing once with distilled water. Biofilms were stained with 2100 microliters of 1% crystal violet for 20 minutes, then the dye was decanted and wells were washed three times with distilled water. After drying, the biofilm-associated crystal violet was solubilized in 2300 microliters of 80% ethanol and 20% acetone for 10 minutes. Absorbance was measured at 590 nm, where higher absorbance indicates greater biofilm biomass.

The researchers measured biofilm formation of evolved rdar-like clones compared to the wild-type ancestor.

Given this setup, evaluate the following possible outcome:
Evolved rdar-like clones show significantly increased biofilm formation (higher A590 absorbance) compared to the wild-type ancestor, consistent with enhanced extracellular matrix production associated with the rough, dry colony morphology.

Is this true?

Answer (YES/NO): NO